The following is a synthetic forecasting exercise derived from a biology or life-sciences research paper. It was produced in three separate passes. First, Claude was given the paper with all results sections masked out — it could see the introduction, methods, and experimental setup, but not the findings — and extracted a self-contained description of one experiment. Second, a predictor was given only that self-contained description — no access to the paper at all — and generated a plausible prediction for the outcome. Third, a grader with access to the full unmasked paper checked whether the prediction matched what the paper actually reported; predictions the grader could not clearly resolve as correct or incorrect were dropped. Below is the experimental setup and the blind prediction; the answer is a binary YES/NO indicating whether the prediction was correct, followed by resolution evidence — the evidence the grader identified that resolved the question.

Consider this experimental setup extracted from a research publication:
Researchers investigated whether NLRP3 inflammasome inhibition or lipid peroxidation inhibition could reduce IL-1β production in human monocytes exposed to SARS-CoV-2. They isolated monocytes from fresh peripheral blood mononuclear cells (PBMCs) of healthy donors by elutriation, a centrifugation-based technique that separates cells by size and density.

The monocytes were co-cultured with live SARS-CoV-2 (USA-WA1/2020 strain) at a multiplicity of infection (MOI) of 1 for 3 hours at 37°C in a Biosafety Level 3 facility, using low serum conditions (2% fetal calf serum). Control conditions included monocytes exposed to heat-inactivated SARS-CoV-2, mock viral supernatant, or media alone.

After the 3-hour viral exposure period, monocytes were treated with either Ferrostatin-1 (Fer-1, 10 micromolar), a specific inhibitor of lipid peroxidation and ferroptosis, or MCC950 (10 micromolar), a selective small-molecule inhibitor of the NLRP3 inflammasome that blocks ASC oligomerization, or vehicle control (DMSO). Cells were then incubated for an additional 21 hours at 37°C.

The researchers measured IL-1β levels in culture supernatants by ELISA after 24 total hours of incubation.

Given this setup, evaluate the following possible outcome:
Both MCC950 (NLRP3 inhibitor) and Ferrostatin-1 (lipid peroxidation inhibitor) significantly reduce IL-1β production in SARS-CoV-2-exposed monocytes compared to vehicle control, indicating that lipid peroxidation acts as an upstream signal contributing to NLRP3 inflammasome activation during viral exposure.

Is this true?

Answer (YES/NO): YES